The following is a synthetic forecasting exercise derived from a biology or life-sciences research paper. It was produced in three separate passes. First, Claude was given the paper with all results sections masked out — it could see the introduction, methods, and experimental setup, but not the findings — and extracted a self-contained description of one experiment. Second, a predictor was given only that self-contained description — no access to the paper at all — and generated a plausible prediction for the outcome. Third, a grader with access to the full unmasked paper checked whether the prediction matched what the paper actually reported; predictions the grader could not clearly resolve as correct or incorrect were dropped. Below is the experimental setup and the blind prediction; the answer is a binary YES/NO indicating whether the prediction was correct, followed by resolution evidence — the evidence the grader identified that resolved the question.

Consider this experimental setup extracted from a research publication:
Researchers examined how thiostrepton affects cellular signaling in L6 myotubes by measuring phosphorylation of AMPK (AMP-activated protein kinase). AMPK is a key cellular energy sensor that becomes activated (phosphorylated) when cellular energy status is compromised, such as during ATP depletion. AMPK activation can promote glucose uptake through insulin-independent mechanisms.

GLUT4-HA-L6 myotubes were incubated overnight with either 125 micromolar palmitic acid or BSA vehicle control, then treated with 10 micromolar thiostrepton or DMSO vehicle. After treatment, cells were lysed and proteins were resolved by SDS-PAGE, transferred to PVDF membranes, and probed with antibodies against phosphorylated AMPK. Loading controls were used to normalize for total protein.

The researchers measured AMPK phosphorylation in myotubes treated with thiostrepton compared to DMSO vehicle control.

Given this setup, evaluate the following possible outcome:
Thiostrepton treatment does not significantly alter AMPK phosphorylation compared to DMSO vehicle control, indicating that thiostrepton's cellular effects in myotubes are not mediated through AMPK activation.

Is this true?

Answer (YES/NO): YES